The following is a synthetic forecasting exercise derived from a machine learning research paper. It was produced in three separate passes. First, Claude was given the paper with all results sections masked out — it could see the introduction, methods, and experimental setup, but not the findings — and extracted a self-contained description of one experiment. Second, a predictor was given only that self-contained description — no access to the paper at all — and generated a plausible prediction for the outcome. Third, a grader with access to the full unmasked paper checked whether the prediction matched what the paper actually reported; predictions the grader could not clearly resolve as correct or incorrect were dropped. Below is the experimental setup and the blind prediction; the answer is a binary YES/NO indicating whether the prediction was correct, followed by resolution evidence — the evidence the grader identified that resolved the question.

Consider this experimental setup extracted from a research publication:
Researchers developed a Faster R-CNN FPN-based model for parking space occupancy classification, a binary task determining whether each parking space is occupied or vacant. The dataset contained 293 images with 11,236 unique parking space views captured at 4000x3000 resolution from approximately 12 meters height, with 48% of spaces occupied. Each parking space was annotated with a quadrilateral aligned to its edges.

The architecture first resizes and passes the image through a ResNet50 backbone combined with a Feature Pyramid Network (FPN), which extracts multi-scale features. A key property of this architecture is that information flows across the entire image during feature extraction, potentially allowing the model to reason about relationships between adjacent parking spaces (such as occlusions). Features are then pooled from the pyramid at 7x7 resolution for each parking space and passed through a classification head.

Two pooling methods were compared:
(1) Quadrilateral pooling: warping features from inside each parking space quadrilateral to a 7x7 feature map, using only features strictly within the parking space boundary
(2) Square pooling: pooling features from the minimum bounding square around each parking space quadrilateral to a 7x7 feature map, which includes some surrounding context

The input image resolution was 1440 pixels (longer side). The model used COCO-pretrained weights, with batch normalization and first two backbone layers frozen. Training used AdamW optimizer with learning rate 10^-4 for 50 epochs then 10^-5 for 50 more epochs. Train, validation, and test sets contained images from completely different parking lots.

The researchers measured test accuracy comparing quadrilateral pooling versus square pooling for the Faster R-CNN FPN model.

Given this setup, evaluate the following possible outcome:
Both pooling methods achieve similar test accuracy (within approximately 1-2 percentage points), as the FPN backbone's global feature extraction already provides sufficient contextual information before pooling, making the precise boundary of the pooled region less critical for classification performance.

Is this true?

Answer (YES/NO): YES